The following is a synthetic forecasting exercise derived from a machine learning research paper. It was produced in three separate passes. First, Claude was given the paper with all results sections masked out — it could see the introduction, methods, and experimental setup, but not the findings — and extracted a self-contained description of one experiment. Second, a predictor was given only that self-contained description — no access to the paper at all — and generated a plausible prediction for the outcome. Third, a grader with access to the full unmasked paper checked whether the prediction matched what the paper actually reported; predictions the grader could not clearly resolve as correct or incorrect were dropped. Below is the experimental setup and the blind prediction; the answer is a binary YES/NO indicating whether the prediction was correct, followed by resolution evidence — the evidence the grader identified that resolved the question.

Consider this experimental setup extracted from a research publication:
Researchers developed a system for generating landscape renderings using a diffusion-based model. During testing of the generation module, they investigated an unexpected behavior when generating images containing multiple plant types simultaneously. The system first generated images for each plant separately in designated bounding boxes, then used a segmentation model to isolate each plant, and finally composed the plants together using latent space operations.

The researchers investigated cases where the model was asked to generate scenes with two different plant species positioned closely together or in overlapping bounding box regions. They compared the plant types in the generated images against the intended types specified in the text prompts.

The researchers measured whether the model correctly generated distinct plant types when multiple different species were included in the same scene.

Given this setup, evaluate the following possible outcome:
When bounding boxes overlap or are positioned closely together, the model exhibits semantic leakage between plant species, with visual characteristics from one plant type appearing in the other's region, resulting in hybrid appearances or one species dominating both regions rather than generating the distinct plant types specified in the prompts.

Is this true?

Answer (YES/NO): NO